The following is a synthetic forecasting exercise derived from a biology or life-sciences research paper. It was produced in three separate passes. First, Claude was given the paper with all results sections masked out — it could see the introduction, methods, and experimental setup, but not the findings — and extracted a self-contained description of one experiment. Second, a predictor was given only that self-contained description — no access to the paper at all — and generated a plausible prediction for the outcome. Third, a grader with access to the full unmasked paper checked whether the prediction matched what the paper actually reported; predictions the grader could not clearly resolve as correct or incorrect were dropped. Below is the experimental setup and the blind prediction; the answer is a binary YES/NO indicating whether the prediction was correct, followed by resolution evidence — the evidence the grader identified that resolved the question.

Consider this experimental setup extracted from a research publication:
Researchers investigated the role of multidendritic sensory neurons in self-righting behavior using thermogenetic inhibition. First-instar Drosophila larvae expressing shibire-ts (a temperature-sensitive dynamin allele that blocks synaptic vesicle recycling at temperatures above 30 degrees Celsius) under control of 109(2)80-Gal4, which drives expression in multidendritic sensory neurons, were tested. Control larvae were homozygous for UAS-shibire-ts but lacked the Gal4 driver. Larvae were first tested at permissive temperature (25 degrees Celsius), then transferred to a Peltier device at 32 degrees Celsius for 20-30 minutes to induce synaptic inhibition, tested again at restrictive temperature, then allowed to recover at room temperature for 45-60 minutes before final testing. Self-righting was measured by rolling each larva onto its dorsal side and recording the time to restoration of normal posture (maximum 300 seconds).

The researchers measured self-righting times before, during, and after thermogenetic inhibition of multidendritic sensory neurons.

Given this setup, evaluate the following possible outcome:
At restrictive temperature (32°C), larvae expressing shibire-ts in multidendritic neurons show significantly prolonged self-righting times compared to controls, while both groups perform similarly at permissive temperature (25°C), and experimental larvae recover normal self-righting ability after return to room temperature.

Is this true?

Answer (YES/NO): YES